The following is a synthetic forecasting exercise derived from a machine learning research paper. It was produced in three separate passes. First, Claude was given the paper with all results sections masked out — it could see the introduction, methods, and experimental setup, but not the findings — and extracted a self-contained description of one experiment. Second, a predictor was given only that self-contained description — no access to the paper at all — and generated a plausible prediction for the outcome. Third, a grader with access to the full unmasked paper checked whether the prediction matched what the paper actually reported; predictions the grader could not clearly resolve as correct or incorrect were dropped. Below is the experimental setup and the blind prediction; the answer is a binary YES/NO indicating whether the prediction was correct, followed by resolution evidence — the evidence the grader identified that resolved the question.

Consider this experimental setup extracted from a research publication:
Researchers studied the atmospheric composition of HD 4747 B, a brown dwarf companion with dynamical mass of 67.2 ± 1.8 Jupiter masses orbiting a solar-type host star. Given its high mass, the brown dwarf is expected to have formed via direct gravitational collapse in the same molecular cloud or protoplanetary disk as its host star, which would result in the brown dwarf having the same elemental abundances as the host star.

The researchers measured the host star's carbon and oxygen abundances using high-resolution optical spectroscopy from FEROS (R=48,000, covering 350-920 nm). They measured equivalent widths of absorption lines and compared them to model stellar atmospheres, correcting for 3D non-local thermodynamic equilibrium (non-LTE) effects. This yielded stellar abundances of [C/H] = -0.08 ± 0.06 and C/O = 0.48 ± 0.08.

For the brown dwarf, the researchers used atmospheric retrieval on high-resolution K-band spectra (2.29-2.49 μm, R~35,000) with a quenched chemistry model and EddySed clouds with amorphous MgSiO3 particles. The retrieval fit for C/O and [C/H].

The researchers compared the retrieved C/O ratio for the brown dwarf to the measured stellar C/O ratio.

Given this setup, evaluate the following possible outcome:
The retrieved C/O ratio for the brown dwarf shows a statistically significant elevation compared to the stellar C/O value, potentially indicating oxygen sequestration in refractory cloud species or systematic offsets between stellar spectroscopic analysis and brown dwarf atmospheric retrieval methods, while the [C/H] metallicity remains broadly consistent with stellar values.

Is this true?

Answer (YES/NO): NO